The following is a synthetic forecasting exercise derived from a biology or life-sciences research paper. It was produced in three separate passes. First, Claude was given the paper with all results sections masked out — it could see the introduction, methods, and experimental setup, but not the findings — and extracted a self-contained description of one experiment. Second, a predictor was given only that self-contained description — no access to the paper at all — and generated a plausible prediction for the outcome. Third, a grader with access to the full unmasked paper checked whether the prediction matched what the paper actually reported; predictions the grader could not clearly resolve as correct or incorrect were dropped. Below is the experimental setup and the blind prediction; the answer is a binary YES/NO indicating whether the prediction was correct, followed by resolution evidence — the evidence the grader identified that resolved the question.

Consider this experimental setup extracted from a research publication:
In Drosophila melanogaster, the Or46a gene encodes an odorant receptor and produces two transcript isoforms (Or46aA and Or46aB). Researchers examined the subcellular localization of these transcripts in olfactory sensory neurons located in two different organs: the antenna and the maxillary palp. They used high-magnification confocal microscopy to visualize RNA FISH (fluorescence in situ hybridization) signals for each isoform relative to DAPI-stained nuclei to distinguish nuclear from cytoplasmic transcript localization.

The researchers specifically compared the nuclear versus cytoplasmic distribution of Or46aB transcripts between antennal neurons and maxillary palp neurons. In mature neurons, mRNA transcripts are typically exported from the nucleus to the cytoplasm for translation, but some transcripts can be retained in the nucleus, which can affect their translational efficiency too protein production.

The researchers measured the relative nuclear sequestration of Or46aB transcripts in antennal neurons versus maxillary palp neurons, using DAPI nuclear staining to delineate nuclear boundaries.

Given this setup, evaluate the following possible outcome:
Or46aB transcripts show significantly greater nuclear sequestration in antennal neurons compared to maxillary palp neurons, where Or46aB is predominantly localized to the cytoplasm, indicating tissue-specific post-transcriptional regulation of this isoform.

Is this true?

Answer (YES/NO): NO